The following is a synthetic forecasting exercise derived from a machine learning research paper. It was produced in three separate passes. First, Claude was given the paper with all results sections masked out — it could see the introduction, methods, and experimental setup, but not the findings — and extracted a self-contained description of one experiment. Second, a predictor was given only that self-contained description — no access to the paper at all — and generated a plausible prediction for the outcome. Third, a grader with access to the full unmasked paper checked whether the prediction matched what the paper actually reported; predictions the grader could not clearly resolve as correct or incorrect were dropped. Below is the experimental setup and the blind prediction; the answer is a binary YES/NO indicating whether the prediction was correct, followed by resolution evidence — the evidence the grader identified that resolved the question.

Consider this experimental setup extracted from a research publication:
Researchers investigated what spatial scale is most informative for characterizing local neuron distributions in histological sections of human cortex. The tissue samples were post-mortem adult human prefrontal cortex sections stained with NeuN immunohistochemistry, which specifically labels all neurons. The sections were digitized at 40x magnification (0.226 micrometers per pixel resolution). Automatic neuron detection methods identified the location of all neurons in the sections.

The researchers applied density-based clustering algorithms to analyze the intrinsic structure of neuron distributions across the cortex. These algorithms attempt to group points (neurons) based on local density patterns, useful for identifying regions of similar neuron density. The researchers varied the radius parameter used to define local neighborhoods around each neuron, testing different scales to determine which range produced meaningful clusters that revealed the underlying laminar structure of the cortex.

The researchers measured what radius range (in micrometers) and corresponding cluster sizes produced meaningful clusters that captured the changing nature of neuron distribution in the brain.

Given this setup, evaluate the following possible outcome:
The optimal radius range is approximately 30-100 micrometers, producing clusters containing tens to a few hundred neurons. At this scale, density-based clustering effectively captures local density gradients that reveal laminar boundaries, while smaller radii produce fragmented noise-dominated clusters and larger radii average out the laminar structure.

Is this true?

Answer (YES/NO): NO